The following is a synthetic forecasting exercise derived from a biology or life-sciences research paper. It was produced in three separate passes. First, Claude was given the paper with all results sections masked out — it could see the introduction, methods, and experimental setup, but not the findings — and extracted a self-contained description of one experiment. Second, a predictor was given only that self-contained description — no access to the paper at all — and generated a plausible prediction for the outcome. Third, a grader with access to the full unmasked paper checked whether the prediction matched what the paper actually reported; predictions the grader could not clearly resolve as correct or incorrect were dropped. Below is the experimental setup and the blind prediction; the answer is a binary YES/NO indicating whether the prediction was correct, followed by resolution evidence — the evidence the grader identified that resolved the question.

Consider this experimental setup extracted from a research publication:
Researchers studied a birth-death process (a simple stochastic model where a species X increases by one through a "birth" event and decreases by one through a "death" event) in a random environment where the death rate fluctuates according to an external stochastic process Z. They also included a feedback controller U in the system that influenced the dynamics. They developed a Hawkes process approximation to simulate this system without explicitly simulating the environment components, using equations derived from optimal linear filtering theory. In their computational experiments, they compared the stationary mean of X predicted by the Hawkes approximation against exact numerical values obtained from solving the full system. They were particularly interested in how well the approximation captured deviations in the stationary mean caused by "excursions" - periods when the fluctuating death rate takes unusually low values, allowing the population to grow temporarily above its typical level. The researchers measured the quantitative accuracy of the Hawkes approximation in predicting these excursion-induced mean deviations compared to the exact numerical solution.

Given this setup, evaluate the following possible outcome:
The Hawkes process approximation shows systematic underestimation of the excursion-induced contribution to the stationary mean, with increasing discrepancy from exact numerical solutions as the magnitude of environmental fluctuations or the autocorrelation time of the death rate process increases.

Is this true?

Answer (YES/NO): YES